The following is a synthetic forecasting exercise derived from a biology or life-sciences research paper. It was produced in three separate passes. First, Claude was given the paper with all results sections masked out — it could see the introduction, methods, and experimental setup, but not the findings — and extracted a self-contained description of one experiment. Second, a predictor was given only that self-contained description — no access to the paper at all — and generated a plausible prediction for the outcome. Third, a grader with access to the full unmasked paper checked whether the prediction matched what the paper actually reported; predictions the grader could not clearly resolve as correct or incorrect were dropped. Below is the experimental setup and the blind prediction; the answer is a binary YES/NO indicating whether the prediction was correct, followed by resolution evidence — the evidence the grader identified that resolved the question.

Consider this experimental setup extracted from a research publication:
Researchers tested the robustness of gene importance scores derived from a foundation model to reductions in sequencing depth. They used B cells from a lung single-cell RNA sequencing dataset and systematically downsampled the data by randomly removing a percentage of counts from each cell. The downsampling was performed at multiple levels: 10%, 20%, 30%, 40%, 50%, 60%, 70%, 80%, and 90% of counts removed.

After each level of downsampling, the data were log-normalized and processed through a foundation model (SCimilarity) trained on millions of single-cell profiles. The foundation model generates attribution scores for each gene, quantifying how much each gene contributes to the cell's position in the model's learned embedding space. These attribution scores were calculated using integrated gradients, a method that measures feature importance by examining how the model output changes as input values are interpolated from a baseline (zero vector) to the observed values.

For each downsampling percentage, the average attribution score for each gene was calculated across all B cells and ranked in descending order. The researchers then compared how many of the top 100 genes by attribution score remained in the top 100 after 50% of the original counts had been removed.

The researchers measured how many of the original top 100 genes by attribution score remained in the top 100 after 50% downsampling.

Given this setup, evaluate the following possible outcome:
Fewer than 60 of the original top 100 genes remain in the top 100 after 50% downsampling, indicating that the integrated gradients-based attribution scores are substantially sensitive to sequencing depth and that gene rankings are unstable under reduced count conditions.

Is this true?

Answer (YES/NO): NO